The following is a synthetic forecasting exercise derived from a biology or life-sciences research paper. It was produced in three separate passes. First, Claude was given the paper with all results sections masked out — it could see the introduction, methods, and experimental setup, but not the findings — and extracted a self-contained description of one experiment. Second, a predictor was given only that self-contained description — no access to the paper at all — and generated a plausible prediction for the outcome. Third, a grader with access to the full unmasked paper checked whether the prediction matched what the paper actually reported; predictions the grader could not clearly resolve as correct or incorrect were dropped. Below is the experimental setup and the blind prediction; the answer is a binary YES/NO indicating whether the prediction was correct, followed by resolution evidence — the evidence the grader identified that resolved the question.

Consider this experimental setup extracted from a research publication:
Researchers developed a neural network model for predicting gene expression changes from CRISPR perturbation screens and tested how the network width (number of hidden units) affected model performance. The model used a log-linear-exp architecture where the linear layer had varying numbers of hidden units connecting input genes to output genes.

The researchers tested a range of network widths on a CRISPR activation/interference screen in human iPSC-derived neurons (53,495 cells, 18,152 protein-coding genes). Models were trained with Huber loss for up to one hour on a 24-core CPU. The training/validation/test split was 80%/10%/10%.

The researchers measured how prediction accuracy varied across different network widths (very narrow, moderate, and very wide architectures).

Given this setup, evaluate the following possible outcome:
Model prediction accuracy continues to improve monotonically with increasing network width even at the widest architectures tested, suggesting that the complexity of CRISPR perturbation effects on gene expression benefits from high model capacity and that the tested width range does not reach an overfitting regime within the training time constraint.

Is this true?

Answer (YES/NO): NO